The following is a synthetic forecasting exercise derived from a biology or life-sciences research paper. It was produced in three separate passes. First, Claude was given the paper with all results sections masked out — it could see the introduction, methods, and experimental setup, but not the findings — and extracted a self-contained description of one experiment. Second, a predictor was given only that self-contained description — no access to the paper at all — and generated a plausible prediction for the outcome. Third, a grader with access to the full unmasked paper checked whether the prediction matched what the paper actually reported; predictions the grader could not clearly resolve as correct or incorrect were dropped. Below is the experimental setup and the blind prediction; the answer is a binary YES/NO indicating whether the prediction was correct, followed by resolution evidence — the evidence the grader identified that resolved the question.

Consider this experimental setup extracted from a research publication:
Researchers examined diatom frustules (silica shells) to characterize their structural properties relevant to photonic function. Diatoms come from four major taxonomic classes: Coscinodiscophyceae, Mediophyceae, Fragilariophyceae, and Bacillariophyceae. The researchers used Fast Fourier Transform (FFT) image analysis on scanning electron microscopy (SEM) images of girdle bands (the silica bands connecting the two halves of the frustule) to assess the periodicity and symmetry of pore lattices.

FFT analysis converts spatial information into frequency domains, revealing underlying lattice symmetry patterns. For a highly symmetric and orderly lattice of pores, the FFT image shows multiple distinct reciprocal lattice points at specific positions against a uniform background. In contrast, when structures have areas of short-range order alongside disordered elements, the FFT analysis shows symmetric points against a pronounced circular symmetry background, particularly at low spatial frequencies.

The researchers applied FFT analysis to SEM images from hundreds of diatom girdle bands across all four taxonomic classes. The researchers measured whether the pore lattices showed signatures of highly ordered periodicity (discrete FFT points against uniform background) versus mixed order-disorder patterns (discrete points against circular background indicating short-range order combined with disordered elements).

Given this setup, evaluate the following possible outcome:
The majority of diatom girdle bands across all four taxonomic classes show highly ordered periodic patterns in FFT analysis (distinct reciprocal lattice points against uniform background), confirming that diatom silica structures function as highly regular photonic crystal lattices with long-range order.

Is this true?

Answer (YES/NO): NO